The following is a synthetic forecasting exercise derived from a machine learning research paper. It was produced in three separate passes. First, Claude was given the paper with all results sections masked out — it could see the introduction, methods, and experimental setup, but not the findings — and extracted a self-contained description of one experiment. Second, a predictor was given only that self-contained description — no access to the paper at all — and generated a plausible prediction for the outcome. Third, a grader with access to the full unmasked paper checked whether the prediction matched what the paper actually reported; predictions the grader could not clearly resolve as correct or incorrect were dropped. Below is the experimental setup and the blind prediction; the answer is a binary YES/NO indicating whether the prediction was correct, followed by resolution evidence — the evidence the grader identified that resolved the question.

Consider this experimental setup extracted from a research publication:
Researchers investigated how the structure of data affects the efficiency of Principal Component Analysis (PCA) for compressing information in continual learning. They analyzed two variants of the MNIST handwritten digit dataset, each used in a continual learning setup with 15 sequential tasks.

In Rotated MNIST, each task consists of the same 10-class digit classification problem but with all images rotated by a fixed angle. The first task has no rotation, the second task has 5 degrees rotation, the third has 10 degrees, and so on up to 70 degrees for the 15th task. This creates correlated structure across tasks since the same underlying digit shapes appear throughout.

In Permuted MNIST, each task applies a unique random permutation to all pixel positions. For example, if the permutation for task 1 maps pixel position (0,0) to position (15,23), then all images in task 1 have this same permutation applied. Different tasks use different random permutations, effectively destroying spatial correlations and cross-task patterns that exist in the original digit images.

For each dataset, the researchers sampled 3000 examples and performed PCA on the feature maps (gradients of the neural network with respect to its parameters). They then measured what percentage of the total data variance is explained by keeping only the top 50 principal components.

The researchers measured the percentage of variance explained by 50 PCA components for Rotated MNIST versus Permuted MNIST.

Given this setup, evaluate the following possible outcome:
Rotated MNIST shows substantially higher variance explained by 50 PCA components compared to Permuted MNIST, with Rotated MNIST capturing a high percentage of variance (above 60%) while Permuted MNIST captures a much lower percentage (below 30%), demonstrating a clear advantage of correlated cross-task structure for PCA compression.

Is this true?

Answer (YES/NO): NO